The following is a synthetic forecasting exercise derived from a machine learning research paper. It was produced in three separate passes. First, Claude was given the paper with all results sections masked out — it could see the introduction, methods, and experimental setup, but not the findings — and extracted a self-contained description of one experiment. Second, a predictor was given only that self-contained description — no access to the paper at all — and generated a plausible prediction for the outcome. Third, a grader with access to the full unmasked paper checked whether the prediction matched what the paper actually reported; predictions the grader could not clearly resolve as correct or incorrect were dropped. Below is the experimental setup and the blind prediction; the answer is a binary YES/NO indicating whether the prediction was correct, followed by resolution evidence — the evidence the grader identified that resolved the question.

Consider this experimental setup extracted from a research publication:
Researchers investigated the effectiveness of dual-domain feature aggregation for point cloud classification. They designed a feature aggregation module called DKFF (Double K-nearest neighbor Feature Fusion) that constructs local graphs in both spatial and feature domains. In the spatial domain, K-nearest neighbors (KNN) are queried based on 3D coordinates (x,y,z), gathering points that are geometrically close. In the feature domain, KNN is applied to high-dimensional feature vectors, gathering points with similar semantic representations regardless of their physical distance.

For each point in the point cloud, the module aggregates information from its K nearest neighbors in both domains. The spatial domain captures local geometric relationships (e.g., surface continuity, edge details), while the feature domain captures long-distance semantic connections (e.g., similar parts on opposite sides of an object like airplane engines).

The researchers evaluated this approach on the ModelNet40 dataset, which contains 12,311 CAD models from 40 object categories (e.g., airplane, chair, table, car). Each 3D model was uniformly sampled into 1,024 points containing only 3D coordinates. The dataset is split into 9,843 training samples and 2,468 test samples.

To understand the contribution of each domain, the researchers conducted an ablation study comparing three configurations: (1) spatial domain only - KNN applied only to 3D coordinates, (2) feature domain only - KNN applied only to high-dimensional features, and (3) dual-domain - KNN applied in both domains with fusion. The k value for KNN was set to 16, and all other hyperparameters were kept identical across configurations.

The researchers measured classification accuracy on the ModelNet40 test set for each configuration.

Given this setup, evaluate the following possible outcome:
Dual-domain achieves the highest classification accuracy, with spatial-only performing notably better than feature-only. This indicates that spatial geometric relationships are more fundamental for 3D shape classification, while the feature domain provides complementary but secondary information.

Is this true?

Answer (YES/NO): NO